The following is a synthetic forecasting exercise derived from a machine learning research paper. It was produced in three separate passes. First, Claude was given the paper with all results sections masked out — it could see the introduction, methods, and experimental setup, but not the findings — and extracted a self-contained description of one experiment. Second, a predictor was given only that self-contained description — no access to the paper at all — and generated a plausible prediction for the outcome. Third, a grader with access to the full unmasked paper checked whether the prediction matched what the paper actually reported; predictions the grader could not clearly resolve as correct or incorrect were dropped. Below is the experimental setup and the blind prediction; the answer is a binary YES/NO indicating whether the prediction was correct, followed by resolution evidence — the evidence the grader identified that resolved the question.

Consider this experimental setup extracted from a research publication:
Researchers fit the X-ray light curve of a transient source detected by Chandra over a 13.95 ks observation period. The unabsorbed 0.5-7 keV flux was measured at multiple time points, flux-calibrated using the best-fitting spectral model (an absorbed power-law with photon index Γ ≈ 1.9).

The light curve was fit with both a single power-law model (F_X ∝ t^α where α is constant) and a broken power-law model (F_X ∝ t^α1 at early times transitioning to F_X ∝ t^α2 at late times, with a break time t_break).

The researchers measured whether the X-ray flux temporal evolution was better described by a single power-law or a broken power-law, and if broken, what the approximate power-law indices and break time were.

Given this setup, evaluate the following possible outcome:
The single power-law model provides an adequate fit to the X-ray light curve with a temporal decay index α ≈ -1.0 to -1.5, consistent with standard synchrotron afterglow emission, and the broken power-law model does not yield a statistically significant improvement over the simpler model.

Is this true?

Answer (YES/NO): NO